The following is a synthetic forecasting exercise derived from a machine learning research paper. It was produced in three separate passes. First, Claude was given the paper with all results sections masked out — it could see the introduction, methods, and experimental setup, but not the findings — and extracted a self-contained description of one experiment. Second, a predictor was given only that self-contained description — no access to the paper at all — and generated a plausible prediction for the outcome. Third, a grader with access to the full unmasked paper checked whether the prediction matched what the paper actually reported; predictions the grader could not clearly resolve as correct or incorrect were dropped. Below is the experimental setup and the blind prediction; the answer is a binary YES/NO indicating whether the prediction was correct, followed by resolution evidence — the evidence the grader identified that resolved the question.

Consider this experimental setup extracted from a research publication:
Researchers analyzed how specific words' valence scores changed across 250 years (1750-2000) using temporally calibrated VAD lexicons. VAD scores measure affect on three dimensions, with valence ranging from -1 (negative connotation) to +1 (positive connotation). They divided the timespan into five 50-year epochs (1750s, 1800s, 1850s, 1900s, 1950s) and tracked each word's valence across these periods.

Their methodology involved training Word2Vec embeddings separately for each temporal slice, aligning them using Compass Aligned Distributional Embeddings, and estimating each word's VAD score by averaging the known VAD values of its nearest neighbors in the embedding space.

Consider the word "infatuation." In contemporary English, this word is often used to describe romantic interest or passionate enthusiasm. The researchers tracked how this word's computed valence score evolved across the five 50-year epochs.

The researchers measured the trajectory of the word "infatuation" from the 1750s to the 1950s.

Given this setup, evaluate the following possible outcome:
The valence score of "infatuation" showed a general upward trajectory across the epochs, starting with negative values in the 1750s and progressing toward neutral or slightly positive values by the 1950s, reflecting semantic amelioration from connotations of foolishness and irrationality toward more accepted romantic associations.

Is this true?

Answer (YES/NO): NO